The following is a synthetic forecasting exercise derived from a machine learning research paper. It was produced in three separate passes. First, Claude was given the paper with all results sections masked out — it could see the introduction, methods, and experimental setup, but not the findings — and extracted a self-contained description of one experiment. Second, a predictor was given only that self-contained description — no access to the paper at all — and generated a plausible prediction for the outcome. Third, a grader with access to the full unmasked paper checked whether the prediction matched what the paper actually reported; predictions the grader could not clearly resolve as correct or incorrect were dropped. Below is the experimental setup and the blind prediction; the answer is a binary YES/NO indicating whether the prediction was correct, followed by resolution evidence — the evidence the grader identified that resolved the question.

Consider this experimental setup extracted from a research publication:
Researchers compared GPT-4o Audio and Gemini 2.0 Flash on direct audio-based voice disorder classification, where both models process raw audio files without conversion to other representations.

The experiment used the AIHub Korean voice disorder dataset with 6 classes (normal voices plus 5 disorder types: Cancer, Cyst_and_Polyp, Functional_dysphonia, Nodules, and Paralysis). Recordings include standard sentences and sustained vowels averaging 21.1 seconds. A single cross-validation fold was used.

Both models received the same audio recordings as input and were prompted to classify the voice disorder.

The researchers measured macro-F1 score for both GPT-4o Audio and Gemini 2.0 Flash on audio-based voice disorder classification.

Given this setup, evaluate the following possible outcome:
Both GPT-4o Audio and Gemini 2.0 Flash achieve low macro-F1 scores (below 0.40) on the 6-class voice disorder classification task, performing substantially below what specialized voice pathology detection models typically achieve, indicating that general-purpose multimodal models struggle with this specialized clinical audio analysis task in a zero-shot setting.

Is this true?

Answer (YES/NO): YES